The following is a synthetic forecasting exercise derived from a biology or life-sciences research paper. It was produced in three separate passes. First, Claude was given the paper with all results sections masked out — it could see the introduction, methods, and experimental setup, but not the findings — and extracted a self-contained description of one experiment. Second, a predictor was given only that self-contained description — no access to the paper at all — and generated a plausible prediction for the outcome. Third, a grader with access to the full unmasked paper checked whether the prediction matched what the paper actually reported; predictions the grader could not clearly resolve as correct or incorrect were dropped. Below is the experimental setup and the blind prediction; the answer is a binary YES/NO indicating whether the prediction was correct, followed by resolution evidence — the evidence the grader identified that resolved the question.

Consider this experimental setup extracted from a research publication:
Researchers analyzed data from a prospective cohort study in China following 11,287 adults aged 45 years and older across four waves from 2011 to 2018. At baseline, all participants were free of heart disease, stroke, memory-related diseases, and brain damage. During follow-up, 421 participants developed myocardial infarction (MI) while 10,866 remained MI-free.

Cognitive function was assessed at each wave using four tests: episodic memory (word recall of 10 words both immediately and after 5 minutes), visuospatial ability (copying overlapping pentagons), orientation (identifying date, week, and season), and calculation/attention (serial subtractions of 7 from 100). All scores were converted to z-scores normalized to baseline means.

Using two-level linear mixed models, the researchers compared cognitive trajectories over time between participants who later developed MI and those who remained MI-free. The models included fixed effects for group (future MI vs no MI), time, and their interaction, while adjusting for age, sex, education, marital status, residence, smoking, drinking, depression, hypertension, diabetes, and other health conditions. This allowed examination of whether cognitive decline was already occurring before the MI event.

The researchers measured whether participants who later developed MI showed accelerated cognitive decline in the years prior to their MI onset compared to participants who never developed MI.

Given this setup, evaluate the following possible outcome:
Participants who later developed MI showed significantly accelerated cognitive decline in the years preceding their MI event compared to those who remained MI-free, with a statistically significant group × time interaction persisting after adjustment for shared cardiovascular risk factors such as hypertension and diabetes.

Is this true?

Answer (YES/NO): NO